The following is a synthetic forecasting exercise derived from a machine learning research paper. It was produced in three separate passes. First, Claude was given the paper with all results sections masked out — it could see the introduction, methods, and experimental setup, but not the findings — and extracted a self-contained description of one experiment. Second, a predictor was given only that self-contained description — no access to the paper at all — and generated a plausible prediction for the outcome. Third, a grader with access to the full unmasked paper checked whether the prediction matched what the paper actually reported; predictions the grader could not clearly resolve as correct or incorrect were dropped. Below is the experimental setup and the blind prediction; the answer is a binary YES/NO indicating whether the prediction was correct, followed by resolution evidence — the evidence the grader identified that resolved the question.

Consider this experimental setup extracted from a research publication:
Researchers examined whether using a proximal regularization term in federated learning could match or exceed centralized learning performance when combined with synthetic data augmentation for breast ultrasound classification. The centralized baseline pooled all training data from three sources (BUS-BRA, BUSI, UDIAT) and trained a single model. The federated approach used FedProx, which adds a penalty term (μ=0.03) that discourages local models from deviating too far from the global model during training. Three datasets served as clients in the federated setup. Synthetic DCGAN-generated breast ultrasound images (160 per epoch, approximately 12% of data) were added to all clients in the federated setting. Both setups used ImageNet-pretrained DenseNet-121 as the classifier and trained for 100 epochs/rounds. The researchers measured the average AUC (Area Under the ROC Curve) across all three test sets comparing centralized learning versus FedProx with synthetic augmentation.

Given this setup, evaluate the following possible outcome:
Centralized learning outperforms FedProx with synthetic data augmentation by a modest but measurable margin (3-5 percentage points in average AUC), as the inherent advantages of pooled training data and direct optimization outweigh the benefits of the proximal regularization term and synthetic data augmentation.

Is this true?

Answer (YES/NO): NO